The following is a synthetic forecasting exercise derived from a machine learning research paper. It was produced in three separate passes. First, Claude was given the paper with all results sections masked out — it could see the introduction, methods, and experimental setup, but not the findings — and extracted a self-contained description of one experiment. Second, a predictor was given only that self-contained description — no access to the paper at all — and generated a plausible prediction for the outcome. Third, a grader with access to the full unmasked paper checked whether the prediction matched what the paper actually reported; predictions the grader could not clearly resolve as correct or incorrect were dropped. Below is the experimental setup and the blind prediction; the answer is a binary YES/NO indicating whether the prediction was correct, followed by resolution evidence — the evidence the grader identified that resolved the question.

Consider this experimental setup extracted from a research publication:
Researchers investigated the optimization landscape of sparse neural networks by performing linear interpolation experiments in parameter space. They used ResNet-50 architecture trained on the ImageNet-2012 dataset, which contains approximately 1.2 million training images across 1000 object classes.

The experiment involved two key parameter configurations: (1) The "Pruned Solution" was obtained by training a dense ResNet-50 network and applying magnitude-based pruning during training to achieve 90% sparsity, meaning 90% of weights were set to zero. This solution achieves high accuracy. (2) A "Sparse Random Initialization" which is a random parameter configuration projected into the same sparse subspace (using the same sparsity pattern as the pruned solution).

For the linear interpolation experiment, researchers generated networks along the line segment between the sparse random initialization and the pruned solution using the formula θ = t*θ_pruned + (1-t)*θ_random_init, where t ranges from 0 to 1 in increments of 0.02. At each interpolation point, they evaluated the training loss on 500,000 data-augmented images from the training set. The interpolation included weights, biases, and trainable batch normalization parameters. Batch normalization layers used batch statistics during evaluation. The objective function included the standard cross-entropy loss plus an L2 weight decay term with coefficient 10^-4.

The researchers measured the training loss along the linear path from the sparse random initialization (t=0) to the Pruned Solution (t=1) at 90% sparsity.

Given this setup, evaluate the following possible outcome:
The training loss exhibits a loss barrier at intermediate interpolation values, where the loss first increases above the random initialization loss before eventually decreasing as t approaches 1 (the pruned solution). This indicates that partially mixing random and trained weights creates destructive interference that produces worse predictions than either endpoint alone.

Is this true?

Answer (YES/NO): NO